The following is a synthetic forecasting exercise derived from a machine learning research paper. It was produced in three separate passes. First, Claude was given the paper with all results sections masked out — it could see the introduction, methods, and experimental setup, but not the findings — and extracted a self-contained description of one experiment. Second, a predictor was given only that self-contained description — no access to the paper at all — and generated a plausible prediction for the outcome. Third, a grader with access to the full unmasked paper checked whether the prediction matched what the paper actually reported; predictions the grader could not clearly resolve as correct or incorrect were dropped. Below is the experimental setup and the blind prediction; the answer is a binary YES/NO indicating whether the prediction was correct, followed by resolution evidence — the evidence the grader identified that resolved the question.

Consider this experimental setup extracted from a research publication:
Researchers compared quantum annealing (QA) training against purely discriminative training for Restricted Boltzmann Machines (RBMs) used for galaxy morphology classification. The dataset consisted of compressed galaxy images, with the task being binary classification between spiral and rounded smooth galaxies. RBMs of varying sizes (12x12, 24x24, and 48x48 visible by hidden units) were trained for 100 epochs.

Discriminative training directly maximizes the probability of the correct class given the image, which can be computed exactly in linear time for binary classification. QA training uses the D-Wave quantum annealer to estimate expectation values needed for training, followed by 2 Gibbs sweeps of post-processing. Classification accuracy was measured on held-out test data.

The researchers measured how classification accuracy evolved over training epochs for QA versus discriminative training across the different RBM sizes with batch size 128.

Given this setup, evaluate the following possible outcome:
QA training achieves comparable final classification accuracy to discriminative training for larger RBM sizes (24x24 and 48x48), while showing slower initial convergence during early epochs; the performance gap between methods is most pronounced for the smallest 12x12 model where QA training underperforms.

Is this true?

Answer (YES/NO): NO